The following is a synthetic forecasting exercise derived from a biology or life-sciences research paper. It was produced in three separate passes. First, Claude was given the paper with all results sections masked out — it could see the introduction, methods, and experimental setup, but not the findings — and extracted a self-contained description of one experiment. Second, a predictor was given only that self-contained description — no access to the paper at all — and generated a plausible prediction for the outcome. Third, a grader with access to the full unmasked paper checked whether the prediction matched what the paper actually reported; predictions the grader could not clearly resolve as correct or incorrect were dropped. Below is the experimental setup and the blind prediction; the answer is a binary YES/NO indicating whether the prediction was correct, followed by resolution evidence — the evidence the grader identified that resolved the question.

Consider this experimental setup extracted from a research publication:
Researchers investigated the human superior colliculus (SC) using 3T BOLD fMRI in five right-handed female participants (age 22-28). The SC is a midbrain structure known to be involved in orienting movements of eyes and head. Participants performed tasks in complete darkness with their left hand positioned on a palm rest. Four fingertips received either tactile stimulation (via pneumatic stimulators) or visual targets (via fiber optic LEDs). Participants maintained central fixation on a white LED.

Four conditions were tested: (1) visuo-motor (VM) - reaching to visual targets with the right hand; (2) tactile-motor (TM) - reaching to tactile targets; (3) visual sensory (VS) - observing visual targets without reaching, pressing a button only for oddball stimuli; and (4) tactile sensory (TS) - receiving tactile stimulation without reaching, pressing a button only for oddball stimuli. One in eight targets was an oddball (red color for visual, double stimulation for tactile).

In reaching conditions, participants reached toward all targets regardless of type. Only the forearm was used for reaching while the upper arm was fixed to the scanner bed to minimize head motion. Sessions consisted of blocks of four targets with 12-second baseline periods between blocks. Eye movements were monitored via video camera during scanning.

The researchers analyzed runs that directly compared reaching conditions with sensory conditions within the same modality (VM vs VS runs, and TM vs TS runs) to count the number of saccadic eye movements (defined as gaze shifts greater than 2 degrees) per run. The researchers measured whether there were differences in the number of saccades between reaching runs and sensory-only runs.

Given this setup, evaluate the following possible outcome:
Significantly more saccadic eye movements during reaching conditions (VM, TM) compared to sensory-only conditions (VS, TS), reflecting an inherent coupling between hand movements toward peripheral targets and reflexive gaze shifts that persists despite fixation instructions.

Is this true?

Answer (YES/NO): NO